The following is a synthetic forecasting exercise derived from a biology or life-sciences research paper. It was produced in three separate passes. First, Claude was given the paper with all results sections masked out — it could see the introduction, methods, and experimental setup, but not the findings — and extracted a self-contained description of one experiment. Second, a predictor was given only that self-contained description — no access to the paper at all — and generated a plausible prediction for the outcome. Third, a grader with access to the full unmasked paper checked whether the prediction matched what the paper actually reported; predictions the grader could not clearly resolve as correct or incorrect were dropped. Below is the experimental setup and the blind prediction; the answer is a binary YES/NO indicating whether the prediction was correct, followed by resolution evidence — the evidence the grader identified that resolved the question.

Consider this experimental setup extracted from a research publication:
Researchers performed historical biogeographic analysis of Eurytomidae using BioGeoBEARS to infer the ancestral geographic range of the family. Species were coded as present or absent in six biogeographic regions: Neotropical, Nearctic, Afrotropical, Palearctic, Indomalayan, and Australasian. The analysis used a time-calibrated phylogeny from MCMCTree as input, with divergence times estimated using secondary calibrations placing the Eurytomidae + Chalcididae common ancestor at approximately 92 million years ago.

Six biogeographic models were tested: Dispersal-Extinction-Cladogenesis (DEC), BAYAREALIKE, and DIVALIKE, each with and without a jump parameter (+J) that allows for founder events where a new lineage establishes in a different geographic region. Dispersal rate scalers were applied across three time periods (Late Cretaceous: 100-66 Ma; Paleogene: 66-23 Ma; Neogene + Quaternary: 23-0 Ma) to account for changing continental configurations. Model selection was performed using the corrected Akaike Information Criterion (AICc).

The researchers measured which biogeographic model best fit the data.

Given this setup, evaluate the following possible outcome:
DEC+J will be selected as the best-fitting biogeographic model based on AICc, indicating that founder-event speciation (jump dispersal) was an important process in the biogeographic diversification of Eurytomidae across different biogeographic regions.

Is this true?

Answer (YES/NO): NO